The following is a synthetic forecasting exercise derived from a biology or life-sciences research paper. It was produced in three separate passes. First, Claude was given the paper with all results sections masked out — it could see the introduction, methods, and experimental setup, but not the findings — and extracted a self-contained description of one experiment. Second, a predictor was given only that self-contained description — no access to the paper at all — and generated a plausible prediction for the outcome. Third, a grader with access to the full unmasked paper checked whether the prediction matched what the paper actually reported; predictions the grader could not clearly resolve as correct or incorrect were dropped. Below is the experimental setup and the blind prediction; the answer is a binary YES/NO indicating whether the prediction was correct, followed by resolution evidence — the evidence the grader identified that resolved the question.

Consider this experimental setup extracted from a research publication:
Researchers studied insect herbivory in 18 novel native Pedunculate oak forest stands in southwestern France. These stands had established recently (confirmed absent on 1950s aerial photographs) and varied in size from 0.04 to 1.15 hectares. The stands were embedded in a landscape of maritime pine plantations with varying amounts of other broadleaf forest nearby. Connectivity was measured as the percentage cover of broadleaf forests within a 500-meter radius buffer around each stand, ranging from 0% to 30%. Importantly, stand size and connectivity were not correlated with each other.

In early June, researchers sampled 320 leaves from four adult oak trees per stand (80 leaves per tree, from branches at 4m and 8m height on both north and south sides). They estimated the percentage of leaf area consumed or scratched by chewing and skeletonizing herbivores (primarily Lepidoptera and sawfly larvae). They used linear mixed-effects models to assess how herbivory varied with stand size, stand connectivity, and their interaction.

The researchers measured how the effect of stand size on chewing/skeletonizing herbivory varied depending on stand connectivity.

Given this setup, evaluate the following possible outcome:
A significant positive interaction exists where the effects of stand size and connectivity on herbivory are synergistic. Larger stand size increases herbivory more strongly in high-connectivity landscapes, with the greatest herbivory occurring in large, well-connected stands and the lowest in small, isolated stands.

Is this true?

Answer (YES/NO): NO